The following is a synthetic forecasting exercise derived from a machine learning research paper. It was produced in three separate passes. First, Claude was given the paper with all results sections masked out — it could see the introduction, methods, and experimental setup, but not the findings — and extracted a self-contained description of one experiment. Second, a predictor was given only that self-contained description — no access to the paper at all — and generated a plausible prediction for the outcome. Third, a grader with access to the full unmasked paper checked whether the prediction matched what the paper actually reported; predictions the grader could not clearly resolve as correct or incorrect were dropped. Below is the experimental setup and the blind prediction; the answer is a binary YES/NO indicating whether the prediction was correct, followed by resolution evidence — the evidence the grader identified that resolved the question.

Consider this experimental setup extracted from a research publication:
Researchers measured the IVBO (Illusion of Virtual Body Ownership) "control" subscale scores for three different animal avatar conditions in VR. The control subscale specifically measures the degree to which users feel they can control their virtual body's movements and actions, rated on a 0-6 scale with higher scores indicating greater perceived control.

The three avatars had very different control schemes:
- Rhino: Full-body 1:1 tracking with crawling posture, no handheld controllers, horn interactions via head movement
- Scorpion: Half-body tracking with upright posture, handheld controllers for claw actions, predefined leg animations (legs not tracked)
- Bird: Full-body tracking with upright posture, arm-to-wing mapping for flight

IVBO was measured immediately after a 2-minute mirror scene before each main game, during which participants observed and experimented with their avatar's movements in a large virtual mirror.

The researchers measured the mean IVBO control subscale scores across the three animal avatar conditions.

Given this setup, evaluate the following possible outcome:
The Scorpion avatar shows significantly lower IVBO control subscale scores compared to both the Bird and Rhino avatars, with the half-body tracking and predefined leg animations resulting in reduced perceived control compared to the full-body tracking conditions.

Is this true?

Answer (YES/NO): NO